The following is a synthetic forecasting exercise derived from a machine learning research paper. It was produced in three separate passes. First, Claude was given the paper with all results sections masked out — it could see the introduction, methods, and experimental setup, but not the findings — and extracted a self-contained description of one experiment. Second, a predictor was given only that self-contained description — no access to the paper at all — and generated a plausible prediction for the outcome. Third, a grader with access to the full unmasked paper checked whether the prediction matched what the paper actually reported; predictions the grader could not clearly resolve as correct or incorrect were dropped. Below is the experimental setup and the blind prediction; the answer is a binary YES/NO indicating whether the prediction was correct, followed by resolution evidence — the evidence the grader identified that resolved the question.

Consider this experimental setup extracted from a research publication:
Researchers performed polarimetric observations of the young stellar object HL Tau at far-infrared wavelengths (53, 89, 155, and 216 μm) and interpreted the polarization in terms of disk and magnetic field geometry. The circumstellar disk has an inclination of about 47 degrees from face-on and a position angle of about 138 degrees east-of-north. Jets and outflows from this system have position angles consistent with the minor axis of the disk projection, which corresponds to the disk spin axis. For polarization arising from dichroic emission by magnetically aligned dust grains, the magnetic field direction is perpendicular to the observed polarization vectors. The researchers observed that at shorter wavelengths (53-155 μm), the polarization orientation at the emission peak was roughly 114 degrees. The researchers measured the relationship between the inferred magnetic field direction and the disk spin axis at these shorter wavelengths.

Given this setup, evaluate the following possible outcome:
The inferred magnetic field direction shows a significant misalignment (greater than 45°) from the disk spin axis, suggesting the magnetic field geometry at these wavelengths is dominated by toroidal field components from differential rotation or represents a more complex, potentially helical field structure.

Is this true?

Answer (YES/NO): NO